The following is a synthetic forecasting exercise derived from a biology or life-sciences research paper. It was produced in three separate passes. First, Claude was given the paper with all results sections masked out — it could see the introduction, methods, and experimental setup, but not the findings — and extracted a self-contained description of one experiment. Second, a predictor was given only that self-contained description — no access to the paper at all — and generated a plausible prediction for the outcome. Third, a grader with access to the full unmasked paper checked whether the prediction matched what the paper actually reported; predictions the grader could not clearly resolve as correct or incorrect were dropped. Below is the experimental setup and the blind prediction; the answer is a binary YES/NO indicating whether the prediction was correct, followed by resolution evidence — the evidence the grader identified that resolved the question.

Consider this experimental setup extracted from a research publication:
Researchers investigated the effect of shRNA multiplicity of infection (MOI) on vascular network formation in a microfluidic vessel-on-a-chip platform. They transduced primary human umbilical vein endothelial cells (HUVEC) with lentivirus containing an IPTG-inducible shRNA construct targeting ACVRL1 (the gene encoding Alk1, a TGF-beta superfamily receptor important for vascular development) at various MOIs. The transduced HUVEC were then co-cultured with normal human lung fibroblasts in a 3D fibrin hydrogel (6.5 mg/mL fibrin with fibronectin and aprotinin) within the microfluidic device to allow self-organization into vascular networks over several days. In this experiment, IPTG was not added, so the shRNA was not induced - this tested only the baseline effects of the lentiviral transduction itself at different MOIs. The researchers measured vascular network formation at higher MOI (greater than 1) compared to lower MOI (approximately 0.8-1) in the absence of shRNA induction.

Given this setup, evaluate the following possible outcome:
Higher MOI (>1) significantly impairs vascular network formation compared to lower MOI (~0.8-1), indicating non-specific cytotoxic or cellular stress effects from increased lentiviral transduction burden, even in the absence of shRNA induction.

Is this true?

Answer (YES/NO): YES